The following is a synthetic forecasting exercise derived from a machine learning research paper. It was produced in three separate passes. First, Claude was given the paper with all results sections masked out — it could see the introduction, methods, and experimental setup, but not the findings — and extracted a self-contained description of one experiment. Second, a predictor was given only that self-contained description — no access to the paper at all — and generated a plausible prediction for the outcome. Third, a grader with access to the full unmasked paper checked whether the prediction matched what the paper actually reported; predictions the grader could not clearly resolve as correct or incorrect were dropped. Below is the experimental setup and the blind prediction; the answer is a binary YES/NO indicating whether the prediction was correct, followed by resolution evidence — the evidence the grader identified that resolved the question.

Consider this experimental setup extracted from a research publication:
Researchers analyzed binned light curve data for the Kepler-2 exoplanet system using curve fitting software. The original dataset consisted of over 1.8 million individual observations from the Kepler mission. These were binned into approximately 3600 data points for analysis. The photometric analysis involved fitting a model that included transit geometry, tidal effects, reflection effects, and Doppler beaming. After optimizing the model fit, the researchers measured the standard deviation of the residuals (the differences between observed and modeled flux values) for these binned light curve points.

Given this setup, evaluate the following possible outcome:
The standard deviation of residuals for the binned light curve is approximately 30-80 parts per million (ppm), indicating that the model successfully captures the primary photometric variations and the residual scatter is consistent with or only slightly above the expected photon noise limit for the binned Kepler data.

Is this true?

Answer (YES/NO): NO